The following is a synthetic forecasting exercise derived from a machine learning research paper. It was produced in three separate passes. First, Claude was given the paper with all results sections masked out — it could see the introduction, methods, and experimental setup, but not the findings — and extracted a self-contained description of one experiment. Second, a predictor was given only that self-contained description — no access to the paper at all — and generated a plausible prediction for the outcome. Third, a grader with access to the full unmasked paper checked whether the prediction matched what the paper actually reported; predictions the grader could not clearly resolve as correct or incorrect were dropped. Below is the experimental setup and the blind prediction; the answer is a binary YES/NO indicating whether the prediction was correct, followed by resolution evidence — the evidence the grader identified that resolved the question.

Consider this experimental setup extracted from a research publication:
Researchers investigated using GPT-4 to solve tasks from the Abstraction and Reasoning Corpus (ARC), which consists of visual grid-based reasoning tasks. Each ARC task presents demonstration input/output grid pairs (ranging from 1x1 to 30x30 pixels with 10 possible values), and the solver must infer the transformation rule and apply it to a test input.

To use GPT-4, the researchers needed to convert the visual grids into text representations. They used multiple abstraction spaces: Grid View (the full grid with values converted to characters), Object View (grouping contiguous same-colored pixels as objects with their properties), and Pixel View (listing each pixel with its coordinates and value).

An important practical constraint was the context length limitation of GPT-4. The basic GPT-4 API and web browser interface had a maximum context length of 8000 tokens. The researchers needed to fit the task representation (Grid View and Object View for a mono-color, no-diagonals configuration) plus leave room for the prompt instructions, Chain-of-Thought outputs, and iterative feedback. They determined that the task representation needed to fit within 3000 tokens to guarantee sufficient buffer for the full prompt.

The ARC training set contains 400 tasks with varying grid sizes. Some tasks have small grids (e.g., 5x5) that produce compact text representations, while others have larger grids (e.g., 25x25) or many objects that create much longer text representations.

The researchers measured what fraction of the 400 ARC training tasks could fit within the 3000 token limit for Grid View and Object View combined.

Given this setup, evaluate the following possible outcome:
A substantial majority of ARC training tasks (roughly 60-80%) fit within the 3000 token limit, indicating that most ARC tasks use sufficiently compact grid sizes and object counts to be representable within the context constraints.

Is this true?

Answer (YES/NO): NO